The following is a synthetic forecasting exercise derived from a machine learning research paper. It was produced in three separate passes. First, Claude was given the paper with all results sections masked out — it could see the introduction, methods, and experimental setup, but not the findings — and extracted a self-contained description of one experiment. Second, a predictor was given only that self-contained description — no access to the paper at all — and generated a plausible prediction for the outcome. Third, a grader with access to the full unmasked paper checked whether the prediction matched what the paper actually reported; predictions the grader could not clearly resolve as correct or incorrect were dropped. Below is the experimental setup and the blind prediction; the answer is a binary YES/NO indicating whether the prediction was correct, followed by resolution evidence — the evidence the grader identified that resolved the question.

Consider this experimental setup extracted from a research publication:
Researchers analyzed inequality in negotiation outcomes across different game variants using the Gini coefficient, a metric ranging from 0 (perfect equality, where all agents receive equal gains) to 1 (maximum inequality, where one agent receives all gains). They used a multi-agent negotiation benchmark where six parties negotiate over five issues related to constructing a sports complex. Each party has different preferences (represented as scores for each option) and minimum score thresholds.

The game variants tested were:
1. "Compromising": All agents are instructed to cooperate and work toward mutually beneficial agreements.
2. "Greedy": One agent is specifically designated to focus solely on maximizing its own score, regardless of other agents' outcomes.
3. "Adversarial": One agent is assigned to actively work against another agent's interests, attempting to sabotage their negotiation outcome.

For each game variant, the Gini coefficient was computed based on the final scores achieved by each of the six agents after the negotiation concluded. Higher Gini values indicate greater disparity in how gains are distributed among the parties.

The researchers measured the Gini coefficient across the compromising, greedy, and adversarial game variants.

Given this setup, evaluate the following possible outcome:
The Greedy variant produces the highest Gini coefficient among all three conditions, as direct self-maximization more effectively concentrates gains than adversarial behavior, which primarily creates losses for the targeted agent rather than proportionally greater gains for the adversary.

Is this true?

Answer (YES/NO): YES